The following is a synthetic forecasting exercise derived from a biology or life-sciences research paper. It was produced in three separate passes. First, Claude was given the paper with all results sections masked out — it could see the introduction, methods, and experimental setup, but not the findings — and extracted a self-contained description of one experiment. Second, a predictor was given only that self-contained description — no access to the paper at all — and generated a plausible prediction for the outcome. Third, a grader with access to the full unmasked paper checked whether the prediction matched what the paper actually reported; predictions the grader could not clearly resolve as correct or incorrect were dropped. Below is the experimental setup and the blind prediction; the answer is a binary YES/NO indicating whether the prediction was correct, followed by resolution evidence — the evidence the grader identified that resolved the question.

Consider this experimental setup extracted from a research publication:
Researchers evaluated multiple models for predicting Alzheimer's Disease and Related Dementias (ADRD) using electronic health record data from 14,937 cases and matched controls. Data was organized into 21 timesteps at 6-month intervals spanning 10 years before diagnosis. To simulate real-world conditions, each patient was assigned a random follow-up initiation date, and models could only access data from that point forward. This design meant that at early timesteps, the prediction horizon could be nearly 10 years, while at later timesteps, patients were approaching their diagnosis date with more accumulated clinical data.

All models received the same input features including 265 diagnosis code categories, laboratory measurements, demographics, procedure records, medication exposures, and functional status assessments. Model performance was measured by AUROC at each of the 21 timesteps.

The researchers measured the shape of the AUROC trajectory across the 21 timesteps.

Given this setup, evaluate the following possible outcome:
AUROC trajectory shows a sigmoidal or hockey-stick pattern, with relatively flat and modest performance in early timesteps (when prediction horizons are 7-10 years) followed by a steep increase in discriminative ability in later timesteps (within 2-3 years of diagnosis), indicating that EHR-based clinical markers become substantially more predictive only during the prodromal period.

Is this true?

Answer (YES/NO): NO